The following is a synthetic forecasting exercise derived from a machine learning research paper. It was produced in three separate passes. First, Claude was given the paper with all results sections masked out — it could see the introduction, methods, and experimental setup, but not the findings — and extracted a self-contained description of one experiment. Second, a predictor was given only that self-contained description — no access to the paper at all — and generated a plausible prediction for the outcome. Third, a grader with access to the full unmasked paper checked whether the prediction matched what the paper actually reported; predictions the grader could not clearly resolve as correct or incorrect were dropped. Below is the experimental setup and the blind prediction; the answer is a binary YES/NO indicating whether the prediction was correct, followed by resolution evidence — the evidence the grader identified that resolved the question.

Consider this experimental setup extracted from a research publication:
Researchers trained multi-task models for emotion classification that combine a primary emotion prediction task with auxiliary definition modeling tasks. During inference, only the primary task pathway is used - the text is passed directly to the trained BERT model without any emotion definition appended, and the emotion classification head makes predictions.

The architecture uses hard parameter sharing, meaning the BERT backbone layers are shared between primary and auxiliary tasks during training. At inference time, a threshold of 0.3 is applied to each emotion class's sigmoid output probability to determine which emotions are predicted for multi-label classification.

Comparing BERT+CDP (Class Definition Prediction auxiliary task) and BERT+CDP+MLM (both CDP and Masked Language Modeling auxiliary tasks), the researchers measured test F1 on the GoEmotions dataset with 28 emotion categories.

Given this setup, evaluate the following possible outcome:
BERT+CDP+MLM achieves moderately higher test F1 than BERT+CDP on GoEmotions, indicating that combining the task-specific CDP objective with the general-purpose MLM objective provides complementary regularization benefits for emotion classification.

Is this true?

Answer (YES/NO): NO